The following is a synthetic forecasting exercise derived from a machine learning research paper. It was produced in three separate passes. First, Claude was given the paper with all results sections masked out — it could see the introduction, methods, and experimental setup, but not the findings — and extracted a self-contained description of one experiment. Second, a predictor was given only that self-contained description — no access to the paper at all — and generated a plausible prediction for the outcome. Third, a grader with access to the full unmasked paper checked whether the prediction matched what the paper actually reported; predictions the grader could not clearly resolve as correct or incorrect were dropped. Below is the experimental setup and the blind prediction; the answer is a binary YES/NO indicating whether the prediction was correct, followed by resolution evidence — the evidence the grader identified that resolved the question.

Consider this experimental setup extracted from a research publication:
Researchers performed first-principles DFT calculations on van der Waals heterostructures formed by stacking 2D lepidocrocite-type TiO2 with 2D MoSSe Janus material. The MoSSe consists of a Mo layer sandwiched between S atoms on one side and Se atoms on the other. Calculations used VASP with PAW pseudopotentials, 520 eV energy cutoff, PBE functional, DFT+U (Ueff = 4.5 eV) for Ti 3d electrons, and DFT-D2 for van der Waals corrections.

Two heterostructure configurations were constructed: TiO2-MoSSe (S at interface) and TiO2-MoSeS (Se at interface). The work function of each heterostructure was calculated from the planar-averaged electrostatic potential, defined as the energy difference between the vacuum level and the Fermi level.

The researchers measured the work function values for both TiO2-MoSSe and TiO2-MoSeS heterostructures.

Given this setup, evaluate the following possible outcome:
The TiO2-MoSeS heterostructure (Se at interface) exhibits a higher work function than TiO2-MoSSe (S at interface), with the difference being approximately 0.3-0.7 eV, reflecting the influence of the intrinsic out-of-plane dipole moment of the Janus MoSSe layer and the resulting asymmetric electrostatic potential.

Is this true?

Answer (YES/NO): NO